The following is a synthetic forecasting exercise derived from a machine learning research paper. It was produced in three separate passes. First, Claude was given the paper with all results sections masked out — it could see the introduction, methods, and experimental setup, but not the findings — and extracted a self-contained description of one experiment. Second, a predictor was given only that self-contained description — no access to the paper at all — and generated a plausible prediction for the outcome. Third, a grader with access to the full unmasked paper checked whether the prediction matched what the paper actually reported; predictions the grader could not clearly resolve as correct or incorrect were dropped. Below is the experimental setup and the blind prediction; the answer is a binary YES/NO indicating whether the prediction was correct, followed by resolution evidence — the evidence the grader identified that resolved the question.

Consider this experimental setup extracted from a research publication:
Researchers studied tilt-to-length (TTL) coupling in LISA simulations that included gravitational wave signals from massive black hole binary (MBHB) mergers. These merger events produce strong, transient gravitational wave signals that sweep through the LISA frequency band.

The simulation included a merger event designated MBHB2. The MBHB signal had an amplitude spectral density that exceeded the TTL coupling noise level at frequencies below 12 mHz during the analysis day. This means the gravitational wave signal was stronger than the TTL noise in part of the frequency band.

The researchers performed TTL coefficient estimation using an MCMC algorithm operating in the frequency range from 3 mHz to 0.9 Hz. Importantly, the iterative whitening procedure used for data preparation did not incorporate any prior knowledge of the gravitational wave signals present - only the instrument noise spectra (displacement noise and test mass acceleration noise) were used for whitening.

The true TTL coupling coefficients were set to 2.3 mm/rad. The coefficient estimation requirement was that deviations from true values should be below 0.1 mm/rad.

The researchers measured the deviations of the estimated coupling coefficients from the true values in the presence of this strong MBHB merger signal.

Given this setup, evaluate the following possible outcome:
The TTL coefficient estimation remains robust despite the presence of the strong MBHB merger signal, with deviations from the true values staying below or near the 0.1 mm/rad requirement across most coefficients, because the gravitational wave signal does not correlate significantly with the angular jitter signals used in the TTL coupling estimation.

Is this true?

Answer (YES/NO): NO